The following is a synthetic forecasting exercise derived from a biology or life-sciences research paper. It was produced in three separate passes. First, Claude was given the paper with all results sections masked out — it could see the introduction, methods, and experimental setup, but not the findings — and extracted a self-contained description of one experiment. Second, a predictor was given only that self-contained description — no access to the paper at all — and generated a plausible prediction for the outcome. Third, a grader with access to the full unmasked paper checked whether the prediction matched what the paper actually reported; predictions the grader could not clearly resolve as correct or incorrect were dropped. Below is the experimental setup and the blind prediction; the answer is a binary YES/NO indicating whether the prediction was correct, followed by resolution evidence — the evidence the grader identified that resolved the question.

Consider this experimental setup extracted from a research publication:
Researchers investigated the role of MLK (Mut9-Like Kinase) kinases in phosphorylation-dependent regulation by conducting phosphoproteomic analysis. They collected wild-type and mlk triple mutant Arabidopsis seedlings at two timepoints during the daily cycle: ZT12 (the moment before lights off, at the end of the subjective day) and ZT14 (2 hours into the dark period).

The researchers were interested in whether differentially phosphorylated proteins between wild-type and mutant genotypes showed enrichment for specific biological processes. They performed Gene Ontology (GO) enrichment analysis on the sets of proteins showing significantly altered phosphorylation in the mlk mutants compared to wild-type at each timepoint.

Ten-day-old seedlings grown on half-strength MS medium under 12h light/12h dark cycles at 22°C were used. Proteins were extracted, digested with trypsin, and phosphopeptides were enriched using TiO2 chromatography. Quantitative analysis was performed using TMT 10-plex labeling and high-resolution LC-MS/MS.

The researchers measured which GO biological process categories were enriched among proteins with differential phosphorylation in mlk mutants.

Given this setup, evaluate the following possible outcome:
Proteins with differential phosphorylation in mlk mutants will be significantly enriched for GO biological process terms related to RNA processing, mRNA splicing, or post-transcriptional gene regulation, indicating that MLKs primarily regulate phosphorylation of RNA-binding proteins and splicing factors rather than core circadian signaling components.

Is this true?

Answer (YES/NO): NO